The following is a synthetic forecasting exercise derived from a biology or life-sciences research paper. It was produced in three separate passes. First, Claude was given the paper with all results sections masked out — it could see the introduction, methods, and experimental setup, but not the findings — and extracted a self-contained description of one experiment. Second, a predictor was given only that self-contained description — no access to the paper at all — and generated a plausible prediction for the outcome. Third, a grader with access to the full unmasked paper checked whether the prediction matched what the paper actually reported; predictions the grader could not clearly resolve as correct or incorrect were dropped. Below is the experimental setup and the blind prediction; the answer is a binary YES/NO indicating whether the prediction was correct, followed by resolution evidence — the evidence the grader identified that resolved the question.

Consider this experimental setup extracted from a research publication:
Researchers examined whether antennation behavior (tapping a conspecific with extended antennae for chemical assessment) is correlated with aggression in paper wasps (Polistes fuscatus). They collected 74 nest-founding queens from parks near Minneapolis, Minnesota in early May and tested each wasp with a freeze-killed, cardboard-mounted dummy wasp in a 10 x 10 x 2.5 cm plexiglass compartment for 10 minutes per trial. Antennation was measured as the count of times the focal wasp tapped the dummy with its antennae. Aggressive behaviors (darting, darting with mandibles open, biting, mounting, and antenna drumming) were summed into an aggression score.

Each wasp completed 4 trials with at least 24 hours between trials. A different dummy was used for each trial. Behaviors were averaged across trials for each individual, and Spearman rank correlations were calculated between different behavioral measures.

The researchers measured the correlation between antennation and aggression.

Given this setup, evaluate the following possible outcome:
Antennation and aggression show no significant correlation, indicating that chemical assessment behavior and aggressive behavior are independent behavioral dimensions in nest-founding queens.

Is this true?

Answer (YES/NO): YES